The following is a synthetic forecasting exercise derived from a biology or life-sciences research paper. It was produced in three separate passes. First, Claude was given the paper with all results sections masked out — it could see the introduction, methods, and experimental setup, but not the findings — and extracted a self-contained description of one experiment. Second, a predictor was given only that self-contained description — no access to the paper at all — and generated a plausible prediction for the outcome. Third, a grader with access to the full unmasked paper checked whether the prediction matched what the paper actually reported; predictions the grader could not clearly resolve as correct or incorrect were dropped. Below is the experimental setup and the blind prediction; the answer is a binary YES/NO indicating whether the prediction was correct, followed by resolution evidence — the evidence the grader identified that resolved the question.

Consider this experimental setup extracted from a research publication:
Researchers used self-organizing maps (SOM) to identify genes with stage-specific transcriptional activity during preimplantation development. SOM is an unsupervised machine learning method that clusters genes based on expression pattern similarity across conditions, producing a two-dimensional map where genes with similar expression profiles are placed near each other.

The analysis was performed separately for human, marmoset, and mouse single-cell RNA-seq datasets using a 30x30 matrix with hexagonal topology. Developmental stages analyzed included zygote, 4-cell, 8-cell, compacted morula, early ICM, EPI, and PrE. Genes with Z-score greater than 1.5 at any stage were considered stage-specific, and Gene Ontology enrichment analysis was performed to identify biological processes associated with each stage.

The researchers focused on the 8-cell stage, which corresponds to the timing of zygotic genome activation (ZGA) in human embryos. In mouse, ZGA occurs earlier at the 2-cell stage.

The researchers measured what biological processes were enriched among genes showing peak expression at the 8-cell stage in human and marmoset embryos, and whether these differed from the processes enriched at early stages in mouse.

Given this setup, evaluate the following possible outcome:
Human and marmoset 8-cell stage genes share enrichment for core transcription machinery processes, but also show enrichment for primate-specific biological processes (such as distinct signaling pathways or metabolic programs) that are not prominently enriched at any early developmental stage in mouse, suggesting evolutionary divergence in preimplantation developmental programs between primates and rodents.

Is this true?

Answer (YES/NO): NO